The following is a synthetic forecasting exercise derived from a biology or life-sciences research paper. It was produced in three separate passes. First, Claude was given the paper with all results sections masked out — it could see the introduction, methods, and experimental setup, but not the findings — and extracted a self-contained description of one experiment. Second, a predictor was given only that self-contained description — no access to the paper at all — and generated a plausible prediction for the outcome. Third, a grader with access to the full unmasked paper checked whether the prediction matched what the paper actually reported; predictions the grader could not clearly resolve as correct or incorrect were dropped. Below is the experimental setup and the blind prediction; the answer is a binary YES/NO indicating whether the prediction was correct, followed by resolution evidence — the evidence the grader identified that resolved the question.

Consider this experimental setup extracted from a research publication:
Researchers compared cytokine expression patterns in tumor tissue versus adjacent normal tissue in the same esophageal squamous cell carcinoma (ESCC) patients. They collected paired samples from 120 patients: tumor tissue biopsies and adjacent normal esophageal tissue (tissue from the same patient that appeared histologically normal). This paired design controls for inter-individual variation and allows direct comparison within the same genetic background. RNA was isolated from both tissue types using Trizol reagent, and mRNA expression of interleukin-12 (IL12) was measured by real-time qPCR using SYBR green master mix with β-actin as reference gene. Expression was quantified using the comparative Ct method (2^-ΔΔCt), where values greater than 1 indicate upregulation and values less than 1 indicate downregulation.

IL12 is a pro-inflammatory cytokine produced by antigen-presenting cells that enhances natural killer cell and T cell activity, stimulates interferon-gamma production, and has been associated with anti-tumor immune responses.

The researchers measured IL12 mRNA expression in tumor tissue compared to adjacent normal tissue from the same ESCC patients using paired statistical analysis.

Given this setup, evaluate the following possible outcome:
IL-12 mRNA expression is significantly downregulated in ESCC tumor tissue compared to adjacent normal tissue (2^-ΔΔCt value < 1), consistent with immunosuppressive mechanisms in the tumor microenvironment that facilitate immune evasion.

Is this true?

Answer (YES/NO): NO